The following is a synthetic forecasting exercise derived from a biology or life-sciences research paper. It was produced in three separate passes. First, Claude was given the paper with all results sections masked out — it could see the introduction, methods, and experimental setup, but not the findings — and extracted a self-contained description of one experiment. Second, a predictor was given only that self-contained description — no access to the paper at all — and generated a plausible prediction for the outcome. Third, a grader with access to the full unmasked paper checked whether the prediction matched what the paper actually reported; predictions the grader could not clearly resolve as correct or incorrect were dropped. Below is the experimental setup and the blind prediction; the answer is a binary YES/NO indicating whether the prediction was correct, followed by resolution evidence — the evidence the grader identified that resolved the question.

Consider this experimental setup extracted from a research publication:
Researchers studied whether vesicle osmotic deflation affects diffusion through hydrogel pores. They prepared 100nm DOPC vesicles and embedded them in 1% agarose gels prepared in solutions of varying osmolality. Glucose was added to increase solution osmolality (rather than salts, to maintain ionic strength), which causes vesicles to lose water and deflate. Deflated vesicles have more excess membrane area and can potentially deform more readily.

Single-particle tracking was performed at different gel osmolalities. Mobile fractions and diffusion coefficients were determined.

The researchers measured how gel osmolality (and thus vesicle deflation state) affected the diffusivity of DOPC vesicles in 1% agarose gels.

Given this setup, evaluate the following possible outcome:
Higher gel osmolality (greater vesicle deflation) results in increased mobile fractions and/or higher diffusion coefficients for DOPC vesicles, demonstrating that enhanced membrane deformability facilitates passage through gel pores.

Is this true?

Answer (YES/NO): YES